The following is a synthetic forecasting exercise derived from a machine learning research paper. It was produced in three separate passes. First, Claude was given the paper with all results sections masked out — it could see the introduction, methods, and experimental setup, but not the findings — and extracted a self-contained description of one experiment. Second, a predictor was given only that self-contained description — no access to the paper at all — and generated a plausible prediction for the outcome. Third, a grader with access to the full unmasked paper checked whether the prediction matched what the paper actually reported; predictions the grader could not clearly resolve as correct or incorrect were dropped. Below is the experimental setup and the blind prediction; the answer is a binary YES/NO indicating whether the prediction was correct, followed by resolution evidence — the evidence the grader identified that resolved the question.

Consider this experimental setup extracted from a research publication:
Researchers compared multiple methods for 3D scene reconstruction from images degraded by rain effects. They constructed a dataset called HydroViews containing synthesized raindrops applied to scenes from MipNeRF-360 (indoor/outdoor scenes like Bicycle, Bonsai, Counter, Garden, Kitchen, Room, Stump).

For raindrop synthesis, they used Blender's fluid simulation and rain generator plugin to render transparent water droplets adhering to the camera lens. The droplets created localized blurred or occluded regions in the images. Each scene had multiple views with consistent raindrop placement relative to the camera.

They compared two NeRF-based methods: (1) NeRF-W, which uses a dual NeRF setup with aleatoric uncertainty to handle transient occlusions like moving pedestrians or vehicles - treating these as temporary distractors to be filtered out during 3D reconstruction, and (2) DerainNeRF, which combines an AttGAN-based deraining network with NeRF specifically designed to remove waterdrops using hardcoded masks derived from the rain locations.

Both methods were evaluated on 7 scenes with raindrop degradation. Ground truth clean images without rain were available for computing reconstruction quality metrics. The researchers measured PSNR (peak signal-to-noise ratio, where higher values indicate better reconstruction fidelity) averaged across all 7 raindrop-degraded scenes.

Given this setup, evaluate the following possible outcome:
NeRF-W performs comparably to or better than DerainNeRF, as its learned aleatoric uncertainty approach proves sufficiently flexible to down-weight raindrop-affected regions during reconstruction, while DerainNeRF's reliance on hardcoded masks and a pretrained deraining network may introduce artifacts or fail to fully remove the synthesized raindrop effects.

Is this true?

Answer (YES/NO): YES